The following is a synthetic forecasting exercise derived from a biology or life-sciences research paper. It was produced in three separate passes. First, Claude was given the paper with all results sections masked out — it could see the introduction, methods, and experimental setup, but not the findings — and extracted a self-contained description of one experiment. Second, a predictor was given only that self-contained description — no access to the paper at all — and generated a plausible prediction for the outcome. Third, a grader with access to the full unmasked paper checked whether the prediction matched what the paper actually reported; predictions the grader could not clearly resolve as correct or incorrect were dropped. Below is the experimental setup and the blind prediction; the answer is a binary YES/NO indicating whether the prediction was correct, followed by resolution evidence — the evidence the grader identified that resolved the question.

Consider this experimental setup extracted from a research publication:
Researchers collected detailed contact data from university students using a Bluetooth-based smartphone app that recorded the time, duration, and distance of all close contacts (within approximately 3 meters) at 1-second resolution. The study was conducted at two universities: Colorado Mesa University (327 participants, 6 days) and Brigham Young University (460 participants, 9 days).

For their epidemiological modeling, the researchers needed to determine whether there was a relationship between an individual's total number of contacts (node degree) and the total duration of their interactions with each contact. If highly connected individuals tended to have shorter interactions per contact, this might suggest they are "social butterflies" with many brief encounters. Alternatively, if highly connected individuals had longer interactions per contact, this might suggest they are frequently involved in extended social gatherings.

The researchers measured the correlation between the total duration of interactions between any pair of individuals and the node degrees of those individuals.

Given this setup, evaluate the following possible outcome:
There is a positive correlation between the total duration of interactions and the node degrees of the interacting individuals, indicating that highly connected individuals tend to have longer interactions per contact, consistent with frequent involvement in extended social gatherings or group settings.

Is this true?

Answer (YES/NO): NO